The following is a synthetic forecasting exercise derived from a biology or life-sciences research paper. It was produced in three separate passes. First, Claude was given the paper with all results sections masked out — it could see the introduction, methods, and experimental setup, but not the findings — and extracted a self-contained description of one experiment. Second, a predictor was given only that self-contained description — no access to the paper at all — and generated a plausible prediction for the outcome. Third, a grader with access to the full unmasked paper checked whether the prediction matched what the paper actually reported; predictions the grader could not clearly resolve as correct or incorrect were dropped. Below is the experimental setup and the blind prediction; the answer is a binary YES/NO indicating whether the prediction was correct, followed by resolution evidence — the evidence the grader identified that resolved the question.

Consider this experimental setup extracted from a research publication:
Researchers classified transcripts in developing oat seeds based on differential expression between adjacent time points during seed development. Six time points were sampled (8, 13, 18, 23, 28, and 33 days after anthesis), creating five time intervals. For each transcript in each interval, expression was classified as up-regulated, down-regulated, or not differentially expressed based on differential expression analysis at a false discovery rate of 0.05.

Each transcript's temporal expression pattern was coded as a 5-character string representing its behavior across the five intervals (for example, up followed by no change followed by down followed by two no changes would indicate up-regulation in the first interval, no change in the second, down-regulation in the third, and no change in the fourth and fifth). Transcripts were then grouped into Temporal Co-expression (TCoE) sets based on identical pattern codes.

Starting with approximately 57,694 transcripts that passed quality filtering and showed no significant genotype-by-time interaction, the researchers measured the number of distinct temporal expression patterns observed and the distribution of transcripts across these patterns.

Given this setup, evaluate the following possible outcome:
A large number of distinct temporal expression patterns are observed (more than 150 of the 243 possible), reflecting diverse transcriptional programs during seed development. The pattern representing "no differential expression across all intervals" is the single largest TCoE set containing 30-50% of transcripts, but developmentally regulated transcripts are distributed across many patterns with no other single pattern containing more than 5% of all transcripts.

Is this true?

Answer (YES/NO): NO